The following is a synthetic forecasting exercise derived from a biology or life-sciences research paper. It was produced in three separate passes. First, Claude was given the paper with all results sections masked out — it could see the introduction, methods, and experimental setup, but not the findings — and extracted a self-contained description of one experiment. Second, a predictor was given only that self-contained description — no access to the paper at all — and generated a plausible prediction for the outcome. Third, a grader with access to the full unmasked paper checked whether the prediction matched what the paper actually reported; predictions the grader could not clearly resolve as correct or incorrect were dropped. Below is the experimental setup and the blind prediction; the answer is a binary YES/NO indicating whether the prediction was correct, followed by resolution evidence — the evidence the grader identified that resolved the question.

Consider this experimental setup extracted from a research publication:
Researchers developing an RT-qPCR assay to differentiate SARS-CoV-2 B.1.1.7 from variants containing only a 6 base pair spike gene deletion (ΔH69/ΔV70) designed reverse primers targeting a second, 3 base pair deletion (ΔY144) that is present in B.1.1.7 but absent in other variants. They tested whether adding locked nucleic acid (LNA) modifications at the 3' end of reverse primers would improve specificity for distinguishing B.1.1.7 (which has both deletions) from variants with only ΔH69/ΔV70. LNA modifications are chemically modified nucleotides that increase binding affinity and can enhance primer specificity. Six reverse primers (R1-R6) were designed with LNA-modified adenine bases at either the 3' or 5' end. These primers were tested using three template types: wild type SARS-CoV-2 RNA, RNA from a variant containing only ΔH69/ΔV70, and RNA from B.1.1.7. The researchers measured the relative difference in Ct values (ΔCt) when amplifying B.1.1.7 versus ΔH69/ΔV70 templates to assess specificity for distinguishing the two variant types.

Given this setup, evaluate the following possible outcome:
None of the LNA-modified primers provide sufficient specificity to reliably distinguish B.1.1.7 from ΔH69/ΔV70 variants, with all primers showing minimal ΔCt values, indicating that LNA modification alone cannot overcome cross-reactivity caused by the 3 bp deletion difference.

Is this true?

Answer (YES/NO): YES